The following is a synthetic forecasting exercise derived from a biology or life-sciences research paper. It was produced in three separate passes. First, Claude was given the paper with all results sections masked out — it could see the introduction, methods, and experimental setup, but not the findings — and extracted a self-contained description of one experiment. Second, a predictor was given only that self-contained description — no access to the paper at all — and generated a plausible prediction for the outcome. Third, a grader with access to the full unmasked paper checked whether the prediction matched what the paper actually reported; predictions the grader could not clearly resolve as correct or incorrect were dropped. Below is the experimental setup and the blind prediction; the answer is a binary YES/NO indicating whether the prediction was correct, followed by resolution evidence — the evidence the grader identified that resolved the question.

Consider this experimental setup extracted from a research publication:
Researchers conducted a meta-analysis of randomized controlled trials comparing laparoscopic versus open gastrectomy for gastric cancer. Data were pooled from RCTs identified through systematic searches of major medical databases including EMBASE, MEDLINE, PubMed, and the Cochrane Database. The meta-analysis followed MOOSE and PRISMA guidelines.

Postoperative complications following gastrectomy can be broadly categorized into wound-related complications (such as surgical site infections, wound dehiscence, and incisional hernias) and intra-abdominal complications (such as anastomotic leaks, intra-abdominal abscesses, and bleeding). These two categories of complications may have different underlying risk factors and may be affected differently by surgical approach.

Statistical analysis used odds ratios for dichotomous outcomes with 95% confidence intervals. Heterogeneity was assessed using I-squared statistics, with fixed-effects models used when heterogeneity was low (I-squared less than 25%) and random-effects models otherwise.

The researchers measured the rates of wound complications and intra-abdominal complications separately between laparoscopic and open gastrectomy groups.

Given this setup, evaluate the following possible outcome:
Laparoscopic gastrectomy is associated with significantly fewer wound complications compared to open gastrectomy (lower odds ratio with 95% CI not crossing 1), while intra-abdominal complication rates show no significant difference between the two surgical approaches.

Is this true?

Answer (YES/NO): YES